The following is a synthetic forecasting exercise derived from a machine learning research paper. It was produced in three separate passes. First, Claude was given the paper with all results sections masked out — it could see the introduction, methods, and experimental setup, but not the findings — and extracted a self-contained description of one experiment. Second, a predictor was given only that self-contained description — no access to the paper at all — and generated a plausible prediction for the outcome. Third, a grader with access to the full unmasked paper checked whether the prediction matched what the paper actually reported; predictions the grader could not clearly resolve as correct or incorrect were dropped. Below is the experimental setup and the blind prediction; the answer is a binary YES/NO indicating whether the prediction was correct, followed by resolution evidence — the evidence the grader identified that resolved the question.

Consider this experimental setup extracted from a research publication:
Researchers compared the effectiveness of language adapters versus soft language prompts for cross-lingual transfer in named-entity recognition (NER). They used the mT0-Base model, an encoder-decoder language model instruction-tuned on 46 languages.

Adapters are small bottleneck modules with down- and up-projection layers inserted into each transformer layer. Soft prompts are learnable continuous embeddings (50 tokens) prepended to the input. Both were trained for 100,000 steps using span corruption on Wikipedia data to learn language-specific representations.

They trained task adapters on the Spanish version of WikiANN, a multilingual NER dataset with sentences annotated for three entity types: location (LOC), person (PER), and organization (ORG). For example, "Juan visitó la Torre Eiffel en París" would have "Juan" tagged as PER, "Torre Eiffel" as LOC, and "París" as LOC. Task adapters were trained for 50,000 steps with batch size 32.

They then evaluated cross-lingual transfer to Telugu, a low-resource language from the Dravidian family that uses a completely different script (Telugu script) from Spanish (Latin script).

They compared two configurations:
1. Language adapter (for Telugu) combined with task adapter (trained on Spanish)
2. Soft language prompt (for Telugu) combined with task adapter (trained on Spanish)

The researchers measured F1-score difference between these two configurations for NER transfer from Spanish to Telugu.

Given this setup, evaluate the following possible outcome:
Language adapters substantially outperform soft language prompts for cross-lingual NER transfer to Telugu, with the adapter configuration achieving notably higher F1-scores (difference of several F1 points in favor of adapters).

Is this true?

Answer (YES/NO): NO